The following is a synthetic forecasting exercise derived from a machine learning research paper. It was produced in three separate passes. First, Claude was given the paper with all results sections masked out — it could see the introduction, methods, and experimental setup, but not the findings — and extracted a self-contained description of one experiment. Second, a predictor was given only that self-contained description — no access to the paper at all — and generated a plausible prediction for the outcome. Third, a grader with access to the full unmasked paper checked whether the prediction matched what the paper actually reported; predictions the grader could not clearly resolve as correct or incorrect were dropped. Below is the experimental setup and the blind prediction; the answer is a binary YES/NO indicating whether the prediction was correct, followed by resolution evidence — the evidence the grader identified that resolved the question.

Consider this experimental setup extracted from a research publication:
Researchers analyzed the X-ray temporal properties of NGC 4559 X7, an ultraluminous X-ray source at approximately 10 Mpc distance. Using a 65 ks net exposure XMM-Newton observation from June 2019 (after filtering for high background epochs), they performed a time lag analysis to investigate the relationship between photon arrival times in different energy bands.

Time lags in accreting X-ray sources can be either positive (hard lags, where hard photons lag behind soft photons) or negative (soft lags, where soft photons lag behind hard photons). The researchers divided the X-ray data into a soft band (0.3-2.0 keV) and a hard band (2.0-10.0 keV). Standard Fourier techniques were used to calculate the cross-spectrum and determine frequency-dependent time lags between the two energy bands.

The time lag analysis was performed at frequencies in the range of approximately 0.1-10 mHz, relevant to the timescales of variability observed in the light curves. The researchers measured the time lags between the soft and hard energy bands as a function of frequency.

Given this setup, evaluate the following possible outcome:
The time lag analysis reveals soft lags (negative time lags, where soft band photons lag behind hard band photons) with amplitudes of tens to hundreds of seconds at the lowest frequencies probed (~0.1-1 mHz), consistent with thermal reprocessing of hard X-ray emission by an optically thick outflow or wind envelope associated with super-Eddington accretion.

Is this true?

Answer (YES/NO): NO